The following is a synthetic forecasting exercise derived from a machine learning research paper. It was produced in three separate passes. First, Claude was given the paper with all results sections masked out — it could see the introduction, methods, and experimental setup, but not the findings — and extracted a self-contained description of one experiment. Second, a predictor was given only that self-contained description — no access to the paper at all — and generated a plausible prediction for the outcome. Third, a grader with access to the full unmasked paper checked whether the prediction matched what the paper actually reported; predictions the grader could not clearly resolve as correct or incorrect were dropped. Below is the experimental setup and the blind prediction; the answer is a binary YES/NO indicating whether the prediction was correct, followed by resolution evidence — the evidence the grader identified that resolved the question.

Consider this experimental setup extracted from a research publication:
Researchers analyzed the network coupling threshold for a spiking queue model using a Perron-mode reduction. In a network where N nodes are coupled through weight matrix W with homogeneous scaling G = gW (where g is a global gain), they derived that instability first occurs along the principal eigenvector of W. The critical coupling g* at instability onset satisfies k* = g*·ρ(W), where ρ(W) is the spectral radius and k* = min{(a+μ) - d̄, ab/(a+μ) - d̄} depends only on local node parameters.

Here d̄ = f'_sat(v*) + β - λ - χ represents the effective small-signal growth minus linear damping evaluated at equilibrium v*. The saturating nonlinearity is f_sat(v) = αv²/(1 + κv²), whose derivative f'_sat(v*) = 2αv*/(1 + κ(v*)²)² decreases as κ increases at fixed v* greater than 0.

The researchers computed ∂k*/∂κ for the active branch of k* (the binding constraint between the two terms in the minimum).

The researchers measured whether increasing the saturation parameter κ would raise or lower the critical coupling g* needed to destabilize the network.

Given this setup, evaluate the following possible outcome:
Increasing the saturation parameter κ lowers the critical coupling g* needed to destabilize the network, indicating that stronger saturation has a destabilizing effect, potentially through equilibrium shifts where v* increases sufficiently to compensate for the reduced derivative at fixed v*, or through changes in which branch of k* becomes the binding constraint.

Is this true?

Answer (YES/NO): NO